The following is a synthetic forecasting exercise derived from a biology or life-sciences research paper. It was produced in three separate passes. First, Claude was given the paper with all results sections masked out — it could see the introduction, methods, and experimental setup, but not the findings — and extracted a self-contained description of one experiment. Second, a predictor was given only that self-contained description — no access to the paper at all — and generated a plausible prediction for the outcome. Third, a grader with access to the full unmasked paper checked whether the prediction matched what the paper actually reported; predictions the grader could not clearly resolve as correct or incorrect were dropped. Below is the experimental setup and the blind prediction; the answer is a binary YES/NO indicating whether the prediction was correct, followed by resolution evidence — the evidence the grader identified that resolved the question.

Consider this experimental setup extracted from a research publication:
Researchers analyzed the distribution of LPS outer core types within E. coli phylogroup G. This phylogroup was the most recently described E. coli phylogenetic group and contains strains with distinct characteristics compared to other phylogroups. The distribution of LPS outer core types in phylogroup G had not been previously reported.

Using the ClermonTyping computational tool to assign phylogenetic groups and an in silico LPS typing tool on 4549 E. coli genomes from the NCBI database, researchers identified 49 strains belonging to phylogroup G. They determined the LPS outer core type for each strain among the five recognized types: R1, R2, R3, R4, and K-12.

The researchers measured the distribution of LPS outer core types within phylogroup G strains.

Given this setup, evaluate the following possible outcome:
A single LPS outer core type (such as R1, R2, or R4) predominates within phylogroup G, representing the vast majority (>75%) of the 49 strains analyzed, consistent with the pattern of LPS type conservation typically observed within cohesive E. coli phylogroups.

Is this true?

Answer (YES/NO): YES